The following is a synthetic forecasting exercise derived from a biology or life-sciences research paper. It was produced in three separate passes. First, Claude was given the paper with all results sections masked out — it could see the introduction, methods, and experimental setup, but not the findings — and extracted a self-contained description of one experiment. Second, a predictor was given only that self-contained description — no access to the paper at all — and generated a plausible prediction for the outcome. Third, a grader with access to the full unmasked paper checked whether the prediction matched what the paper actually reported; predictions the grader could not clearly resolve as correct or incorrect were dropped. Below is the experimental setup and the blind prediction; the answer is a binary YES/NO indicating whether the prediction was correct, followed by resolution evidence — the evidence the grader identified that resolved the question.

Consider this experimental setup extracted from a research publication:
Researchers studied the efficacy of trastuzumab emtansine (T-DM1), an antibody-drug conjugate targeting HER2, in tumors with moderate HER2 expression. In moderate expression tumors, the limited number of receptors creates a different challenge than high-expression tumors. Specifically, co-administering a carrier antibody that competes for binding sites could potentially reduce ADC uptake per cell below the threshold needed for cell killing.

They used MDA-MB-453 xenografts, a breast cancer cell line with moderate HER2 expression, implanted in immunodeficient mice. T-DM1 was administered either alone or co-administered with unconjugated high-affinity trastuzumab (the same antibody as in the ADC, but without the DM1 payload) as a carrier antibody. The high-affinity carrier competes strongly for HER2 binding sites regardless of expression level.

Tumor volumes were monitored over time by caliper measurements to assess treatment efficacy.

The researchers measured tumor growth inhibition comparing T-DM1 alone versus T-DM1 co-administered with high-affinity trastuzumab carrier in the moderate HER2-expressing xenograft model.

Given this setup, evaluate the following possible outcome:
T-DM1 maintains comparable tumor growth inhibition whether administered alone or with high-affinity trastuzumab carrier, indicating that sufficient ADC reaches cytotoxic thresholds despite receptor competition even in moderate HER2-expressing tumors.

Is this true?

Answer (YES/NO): NO